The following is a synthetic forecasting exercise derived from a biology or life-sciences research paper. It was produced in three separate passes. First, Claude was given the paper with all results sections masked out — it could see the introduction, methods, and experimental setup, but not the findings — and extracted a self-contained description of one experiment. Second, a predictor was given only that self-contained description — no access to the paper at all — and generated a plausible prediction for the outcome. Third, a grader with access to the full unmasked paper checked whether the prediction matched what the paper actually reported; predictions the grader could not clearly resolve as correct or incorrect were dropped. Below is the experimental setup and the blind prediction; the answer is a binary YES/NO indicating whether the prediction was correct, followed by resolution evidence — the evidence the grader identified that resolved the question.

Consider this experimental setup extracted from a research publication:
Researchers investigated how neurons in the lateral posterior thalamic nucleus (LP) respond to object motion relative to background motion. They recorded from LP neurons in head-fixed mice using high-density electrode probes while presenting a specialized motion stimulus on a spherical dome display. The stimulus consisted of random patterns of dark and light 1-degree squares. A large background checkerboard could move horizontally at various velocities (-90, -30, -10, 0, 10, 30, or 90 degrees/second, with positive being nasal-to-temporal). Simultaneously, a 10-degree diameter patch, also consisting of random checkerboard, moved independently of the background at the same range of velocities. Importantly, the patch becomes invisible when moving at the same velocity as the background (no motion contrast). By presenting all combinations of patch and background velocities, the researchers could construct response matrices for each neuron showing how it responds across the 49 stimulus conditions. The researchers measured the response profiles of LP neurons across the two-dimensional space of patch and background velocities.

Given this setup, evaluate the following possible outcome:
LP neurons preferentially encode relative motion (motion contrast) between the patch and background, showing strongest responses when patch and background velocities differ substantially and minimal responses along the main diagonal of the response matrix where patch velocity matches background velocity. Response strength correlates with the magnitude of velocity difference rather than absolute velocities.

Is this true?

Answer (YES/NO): NO